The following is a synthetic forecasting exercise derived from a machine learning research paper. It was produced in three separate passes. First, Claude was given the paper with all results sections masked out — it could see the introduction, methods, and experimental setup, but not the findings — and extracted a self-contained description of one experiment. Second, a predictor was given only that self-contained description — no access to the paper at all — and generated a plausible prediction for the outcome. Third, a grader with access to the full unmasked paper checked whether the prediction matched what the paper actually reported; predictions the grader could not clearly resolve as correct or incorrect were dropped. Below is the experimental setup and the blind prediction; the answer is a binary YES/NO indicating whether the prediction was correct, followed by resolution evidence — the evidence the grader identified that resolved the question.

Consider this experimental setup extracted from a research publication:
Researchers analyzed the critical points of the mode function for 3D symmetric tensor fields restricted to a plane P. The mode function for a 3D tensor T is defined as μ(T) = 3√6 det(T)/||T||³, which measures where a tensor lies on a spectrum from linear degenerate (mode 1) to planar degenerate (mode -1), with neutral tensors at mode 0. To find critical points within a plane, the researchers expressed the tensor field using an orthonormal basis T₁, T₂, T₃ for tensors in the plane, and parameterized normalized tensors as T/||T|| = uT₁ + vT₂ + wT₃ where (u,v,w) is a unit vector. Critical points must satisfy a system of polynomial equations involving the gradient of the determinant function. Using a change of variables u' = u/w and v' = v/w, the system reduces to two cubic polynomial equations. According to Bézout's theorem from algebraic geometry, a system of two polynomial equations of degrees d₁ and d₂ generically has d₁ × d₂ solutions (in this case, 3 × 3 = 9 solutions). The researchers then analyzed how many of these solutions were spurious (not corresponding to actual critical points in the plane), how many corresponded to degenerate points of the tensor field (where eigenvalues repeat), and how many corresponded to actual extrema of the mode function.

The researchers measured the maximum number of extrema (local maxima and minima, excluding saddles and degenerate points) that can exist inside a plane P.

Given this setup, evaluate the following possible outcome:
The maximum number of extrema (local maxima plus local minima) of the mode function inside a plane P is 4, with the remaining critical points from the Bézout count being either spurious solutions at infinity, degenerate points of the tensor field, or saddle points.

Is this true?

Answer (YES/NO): YES